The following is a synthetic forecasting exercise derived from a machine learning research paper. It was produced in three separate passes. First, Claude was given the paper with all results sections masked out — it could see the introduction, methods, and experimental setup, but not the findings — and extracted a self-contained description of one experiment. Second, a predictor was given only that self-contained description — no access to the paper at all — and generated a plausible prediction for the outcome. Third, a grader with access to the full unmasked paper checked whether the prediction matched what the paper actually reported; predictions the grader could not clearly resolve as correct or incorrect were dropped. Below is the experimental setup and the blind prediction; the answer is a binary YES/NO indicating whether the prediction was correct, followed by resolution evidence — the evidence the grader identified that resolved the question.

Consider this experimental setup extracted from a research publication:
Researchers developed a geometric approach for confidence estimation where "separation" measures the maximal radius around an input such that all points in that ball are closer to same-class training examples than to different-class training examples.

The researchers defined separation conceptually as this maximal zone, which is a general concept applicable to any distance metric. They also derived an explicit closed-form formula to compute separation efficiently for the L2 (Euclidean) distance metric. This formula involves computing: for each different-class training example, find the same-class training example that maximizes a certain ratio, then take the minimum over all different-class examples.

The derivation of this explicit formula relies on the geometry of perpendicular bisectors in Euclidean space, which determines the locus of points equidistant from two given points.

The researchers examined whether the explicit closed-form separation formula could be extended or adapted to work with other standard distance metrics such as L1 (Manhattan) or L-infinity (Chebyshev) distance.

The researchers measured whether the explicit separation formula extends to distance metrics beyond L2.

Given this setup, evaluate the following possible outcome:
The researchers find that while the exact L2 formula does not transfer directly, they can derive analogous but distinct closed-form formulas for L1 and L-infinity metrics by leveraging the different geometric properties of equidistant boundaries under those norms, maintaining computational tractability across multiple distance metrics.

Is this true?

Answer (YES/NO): NO